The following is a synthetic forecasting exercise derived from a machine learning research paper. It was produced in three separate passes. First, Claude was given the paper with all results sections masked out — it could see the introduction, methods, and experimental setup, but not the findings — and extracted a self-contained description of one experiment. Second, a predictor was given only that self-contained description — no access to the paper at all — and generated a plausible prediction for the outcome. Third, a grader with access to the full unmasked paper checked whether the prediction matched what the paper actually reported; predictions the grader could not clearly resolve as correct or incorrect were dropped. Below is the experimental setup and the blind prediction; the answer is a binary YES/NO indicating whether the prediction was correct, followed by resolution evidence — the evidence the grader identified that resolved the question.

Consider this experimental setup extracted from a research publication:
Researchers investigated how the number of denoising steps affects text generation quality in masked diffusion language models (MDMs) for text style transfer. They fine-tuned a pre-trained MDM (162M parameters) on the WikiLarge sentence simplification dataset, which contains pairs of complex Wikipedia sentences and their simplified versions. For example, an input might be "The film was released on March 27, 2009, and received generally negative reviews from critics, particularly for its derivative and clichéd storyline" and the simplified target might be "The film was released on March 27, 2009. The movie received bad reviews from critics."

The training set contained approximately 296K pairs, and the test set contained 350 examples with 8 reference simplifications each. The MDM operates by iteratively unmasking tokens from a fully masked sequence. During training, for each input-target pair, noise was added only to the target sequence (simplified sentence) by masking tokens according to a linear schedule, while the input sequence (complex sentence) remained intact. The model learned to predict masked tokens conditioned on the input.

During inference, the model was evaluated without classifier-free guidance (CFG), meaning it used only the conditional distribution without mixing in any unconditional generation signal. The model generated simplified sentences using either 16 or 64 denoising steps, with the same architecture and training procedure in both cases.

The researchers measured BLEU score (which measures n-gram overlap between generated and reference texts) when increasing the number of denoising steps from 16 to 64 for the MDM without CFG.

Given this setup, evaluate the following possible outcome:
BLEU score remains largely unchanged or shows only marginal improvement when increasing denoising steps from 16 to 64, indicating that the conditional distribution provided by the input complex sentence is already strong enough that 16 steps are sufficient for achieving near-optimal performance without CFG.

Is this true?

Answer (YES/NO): NO